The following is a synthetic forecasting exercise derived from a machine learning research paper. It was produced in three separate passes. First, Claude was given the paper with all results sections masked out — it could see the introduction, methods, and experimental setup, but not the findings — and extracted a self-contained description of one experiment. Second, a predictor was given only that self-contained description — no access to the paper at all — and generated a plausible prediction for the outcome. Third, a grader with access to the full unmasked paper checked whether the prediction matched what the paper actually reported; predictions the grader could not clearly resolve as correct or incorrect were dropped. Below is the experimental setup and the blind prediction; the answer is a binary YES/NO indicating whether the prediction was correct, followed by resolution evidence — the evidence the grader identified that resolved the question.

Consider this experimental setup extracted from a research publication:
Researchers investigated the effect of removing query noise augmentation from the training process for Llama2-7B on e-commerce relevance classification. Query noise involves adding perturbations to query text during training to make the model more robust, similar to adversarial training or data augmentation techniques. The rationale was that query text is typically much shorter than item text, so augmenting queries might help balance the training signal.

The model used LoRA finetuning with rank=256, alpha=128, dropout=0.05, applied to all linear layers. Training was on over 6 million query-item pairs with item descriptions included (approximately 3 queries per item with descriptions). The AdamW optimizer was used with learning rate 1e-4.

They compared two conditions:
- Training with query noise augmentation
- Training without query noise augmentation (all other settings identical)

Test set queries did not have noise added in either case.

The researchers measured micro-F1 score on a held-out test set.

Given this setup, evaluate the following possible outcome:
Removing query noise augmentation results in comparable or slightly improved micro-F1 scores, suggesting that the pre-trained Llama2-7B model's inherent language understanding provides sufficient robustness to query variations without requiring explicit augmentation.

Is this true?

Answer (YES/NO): NO